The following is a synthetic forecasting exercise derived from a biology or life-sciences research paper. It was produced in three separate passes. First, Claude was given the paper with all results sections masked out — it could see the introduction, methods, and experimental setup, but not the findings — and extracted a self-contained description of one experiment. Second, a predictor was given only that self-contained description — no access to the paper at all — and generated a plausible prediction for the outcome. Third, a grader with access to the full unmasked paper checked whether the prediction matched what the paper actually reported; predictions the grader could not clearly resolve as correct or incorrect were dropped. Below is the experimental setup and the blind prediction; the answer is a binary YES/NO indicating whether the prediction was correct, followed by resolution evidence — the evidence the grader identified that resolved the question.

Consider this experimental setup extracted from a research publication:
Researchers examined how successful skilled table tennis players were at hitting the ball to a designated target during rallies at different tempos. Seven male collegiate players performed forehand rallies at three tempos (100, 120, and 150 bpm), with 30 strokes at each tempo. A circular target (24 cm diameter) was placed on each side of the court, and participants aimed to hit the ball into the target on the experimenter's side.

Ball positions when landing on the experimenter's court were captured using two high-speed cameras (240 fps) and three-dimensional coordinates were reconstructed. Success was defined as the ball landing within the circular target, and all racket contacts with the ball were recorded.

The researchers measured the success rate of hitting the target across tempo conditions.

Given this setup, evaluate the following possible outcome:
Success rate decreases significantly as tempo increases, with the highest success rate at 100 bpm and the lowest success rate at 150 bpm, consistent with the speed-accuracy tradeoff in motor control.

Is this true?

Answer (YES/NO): NO